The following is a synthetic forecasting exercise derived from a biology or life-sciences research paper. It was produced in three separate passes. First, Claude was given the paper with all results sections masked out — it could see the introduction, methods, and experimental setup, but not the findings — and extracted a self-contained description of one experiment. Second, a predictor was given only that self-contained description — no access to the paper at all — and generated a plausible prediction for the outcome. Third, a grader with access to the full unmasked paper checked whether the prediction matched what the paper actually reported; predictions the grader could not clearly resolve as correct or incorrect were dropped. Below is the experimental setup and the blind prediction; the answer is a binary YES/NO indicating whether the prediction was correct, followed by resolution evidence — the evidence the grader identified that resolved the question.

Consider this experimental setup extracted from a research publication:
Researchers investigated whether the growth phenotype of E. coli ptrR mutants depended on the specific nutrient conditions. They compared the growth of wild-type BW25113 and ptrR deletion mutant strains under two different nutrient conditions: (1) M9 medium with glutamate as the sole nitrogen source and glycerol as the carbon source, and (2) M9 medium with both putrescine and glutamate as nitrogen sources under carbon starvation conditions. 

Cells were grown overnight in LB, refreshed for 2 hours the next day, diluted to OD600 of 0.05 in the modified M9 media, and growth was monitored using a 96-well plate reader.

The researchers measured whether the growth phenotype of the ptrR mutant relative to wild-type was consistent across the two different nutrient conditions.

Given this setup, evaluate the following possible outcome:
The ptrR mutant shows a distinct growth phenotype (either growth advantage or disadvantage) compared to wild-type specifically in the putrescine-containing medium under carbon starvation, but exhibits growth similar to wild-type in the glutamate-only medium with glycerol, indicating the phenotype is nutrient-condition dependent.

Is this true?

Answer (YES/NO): NO